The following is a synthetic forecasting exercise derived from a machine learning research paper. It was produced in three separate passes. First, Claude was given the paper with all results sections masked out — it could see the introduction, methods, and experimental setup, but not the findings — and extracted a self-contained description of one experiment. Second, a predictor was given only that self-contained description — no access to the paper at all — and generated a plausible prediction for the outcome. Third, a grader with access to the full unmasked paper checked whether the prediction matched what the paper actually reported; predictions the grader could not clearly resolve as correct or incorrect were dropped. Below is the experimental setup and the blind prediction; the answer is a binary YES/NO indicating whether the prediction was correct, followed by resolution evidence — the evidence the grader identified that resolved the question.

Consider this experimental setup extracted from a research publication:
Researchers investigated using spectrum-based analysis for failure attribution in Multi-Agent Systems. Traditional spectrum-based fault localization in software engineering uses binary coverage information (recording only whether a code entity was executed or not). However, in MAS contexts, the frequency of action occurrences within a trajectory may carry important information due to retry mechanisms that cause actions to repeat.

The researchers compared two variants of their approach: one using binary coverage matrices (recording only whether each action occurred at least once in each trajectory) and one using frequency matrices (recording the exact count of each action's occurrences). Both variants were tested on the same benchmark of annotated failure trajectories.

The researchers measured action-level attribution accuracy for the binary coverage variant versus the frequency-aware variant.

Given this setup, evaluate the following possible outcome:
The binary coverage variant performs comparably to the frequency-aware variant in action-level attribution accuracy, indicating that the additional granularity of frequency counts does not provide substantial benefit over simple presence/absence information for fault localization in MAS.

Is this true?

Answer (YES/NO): NO